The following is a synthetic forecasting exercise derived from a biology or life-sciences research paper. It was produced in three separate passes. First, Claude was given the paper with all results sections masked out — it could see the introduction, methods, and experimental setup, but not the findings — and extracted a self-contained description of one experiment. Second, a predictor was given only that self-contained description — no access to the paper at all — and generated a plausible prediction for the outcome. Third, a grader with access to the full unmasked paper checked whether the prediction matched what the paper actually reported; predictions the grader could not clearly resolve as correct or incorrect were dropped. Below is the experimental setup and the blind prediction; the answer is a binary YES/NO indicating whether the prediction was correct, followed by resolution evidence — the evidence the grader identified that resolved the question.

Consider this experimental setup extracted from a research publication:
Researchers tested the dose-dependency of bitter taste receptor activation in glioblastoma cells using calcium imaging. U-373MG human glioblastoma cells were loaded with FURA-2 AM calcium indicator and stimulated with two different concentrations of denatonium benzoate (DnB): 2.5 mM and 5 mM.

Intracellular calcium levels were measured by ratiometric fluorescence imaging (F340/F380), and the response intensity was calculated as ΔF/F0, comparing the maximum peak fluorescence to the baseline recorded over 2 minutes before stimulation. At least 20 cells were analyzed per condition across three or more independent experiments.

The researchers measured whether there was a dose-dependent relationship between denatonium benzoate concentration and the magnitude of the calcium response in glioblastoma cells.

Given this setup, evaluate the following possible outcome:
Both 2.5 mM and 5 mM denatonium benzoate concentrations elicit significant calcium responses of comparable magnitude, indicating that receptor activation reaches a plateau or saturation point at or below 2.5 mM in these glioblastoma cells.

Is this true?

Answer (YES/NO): NO